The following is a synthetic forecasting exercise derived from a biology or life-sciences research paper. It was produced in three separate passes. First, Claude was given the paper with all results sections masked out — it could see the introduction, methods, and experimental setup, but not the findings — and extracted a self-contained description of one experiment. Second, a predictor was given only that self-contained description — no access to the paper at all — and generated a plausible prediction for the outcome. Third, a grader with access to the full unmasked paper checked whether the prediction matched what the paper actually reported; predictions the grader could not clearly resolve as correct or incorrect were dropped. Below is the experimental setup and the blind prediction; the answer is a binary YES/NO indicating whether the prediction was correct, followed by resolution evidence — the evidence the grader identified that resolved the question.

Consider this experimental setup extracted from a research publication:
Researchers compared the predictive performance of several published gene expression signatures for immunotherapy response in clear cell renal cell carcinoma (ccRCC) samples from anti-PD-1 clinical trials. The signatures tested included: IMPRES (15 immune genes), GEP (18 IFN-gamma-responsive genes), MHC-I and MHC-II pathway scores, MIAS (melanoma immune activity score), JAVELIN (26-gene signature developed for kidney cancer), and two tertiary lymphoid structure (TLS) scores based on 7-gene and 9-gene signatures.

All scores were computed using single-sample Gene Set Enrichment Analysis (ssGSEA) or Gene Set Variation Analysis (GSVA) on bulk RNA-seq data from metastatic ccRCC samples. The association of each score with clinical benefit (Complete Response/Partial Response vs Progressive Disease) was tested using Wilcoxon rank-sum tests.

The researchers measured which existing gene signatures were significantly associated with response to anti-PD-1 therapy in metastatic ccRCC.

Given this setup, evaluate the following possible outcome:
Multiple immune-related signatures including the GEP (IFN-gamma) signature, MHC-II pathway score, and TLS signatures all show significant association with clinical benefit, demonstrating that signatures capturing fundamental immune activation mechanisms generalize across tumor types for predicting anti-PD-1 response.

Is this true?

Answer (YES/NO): NO